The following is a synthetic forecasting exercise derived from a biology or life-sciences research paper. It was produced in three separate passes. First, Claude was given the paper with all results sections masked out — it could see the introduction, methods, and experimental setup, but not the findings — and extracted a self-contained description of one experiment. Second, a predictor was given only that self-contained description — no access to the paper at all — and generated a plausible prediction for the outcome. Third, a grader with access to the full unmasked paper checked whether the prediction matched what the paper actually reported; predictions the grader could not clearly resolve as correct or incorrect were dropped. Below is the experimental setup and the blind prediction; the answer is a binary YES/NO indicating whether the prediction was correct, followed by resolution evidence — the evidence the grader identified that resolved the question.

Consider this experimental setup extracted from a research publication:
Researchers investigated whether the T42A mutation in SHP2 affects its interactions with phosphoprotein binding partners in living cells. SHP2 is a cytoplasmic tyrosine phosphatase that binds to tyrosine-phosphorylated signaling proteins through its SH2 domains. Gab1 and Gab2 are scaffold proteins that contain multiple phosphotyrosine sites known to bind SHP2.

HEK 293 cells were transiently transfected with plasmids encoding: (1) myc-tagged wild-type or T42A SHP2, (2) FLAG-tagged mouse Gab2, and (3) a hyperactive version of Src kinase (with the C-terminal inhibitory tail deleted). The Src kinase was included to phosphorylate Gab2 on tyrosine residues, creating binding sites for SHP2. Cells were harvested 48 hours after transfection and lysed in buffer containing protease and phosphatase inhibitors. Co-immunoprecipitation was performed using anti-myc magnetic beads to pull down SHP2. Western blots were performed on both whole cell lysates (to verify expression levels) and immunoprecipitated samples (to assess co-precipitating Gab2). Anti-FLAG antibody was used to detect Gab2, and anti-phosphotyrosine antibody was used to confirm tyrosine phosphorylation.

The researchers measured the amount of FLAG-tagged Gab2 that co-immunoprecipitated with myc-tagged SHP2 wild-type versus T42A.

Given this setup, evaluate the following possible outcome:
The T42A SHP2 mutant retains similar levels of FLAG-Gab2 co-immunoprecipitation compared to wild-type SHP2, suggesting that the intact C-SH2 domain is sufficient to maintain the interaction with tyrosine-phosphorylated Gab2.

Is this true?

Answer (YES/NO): NO